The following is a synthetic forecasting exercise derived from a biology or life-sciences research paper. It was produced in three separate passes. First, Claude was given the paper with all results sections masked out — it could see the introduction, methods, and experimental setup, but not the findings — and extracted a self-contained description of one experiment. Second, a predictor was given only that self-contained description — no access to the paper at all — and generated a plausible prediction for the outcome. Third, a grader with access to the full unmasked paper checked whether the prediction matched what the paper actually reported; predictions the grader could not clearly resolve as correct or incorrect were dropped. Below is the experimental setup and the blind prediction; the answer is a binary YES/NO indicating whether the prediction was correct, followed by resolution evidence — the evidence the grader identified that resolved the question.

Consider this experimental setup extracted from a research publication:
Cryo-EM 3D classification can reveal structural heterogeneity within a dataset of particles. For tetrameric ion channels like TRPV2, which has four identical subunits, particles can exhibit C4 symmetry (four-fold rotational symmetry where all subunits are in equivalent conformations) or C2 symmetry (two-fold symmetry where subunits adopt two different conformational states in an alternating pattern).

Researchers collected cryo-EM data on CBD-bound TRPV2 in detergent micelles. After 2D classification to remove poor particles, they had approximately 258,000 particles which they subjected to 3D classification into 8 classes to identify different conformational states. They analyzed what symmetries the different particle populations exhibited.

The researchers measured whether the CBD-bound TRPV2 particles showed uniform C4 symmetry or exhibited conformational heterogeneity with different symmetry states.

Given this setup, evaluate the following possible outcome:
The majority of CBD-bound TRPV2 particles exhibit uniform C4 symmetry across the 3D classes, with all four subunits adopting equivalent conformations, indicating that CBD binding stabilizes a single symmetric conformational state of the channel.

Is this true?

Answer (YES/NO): NO